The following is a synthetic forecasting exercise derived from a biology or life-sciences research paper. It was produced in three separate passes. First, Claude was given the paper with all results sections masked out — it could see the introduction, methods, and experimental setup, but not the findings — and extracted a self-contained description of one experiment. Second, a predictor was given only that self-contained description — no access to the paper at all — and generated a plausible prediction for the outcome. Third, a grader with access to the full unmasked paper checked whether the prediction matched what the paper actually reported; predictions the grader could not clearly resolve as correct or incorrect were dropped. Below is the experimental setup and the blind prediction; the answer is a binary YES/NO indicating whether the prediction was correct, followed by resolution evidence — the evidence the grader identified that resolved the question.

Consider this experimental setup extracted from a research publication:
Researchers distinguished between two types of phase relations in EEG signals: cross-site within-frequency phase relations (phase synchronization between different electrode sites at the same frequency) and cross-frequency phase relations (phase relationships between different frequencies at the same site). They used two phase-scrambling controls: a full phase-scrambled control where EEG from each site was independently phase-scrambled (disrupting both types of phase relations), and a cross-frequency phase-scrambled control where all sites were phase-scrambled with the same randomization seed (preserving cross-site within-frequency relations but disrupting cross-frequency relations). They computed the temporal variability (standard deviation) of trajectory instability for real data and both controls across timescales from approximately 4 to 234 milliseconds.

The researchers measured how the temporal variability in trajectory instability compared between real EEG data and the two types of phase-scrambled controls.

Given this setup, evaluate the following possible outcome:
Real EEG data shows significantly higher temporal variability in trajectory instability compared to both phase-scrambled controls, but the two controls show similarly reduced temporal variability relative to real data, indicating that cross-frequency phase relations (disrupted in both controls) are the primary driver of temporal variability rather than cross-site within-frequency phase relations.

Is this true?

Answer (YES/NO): NO